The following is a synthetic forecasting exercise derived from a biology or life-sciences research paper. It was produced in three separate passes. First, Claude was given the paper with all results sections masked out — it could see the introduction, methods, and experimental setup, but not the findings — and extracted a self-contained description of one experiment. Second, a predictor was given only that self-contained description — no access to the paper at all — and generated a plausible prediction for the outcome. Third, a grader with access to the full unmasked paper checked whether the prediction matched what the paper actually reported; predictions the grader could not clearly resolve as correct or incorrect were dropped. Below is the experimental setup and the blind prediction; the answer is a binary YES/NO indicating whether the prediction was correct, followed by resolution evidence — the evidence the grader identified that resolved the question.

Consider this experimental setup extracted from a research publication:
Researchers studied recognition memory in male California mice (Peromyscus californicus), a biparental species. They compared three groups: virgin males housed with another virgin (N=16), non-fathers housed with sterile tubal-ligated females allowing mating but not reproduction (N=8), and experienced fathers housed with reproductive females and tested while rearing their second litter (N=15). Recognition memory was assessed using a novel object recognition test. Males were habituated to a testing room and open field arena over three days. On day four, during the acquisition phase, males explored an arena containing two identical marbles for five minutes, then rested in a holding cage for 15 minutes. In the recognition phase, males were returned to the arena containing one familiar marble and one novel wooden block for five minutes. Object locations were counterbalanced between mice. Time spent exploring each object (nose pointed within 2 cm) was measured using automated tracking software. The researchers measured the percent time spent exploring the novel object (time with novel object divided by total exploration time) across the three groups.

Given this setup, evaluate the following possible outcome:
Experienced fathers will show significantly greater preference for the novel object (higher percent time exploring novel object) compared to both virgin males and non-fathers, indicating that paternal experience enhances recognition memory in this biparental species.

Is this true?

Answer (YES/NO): NO